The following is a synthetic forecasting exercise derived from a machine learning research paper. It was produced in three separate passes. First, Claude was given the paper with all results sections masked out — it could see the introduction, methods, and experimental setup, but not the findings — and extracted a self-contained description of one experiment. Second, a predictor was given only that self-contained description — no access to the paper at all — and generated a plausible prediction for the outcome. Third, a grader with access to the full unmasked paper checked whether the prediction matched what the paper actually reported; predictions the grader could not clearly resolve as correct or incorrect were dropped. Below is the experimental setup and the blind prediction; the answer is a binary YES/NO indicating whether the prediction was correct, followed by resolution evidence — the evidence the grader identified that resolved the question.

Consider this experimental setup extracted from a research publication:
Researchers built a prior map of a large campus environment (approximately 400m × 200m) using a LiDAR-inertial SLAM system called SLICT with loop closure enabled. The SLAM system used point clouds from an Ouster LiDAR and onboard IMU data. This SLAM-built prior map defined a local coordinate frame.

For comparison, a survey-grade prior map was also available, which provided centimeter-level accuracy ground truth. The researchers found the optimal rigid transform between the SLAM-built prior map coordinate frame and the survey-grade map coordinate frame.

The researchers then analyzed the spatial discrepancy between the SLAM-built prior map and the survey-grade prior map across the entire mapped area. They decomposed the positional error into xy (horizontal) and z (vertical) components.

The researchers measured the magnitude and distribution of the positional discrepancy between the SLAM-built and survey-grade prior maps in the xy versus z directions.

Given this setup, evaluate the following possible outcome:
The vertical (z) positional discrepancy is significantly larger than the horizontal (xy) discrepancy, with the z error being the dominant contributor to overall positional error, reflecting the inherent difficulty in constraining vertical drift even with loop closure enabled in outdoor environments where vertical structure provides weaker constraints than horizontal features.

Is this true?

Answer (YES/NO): YES